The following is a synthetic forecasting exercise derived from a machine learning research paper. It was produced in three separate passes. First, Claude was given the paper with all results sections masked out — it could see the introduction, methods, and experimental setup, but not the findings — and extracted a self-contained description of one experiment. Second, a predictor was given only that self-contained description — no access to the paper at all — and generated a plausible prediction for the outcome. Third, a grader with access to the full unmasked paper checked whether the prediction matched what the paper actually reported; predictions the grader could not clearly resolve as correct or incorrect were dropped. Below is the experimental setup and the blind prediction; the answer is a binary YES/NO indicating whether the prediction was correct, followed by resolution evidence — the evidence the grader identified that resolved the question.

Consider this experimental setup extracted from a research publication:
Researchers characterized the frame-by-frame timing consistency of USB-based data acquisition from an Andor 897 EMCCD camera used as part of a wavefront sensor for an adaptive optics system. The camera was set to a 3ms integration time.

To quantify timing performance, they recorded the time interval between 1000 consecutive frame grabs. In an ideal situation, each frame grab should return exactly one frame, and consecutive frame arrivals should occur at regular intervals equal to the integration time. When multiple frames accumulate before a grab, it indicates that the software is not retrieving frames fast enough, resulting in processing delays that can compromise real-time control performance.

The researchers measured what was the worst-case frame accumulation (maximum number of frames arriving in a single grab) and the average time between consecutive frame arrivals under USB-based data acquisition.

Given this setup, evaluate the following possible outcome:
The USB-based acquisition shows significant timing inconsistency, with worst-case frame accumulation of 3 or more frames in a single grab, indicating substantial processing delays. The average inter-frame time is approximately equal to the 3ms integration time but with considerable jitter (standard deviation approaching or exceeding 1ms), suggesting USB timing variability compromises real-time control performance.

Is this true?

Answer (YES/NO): NO